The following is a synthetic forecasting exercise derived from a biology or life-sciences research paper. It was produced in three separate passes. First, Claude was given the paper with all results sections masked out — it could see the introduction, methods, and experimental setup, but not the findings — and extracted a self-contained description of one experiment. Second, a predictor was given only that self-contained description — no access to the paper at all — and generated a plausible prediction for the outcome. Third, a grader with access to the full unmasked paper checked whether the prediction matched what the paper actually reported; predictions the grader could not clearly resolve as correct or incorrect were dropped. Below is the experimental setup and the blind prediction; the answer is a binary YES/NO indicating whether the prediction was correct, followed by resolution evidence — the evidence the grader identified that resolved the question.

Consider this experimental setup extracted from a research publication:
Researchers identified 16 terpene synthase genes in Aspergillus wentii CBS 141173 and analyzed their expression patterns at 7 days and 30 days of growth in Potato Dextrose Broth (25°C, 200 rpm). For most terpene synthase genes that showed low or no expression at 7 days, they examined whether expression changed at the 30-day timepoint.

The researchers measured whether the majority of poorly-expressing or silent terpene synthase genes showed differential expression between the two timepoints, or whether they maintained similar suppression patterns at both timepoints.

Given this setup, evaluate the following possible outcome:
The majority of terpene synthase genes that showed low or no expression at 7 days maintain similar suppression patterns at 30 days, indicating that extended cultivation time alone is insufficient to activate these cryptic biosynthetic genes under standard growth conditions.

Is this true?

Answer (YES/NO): YES